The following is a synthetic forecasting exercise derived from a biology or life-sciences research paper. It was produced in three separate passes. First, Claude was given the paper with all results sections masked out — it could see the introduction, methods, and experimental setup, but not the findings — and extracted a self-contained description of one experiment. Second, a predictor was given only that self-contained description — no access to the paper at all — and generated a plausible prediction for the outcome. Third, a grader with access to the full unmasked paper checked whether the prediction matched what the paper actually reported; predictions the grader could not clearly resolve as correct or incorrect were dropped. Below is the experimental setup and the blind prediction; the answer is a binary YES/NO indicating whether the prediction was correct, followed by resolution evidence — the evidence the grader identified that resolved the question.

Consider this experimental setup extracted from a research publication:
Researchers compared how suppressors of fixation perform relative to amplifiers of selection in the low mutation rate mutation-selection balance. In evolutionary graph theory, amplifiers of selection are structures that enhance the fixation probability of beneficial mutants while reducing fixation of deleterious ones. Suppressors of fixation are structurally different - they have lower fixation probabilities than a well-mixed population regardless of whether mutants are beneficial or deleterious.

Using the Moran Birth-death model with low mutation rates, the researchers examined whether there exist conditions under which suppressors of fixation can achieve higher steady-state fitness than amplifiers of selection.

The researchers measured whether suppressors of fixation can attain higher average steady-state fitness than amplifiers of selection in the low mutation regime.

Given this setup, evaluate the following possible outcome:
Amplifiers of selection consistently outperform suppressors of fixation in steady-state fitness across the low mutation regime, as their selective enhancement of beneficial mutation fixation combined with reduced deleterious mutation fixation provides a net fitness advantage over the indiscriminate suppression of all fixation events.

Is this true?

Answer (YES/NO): NO